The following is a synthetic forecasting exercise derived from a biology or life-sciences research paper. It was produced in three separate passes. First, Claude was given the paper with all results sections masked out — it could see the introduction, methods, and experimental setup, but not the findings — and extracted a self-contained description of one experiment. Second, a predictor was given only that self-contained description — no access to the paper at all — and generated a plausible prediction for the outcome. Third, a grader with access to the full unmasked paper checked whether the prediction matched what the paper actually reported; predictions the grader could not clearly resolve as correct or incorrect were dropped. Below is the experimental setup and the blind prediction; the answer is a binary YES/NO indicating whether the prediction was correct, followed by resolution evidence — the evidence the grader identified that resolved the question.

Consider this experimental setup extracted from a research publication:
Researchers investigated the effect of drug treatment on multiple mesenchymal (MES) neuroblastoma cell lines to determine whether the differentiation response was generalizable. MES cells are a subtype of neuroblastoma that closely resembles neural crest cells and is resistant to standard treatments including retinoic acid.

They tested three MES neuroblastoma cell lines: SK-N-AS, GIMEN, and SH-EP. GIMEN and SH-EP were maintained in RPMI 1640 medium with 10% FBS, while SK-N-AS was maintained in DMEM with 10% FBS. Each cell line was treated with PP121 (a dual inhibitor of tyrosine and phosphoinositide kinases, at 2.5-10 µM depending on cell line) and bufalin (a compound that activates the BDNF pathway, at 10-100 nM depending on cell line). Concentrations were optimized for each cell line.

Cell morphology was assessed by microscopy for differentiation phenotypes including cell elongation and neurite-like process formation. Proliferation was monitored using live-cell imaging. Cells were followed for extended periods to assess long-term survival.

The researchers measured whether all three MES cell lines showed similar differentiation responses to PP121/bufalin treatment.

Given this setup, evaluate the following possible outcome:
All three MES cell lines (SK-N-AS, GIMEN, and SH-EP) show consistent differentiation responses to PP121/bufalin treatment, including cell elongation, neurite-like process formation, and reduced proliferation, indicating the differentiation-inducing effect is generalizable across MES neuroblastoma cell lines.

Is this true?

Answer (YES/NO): NO